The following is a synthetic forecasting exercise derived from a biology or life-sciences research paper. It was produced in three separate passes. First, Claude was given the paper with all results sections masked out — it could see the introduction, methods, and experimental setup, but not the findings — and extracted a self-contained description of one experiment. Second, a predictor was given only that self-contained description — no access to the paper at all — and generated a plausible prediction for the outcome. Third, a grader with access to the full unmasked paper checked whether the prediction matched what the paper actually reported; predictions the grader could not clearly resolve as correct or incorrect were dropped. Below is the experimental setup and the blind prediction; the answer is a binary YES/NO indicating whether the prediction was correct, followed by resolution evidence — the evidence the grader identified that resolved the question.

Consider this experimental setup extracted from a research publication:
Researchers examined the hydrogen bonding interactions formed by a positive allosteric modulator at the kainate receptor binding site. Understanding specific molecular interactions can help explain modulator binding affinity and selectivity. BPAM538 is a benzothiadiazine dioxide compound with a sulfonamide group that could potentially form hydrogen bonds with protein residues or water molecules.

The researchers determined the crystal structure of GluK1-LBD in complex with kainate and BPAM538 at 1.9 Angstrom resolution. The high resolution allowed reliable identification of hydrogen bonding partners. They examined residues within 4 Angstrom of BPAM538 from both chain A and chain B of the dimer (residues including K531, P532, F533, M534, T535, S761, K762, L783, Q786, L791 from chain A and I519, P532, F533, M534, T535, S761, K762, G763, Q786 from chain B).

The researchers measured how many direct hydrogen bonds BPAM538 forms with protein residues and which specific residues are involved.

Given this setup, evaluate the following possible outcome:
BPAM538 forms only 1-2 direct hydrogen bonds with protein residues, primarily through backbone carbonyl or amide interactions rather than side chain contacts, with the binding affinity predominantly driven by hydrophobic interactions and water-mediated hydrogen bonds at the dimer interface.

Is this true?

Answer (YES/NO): YES